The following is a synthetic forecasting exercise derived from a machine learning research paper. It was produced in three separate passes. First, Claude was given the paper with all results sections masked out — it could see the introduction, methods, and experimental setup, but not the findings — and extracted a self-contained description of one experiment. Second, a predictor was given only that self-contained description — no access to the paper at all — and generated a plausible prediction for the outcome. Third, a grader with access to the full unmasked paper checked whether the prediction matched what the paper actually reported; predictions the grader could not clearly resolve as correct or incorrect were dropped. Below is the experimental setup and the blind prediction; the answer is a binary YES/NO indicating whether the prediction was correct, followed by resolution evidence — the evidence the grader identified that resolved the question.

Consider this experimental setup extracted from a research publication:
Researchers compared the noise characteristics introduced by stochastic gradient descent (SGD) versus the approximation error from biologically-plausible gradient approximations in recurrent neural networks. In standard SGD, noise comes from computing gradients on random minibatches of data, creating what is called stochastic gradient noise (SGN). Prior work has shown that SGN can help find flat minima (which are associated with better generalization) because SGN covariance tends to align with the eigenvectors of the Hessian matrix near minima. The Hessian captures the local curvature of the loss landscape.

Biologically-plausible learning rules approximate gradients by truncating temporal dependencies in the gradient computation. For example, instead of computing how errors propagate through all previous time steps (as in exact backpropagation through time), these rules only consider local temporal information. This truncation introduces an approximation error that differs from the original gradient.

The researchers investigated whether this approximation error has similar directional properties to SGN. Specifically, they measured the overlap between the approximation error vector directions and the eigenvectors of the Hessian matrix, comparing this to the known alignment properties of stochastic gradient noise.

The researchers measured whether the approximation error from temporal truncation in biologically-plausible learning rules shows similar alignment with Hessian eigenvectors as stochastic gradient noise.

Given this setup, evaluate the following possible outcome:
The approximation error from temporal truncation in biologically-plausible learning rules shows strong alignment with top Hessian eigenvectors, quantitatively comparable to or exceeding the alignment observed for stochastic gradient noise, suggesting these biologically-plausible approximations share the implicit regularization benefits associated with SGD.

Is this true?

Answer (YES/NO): NO